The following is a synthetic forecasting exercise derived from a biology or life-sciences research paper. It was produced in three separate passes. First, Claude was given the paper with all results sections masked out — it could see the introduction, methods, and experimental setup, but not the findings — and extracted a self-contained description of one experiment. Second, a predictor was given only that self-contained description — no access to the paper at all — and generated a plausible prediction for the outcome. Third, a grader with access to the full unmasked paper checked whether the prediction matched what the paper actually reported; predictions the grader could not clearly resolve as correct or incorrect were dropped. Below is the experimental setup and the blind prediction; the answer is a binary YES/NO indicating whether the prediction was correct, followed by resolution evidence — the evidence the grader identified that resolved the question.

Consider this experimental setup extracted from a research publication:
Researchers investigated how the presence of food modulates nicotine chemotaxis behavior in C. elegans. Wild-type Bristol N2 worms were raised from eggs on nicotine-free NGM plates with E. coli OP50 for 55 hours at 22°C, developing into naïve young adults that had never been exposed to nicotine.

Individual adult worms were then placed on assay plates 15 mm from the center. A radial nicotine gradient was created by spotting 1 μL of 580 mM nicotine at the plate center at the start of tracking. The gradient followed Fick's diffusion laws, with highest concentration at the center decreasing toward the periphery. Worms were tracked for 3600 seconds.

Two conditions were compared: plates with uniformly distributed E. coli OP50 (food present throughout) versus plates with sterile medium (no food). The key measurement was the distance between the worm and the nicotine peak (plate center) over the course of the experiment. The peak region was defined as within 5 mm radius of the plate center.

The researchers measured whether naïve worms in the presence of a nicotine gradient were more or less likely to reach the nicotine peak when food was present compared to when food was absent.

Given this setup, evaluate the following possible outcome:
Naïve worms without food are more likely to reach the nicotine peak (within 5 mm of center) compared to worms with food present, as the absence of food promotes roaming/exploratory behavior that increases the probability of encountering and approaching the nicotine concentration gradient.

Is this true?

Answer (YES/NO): YES